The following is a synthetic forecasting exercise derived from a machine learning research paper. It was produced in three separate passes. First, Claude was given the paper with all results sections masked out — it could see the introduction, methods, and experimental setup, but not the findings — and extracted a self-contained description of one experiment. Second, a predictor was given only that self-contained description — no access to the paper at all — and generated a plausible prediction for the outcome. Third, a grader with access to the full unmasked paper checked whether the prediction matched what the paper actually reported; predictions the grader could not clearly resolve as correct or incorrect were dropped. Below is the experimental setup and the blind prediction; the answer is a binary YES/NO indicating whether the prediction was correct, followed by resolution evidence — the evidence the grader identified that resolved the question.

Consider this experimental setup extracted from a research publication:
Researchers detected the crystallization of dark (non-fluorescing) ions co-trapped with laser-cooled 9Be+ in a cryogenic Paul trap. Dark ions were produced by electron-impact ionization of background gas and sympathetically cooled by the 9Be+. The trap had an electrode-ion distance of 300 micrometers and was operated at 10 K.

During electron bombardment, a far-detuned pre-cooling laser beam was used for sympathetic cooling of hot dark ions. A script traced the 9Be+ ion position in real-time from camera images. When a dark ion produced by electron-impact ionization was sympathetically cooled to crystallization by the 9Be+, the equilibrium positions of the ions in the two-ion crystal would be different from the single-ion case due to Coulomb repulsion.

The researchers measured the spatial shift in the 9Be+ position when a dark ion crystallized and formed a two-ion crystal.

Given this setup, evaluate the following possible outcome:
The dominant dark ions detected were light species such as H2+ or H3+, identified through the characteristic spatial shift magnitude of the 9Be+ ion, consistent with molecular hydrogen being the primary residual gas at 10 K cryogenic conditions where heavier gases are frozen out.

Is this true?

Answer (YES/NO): NO